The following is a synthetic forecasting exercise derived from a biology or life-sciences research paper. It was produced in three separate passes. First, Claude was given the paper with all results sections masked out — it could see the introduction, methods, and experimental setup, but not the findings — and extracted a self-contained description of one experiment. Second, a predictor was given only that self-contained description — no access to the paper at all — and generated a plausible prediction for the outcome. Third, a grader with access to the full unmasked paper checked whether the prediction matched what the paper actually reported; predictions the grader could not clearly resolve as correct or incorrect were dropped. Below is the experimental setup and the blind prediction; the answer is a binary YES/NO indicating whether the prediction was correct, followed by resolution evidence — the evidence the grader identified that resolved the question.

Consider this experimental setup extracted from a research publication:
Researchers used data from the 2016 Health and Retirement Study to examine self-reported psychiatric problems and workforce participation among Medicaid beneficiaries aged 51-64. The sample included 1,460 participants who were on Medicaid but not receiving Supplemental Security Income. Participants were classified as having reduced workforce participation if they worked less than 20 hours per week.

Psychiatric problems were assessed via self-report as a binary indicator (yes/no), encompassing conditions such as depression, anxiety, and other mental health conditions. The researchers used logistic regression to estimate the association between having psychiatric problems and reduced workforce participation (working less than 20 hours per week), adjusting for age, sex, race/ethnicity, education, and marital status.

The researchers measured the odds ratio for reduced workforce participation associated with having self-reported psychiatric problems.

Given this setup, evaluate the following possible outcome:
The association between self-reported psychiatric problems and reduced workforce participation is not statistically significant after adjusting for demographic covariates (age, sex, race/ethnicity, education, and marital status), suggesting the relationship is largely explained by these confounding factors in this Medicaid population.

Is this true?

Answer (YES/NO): NO